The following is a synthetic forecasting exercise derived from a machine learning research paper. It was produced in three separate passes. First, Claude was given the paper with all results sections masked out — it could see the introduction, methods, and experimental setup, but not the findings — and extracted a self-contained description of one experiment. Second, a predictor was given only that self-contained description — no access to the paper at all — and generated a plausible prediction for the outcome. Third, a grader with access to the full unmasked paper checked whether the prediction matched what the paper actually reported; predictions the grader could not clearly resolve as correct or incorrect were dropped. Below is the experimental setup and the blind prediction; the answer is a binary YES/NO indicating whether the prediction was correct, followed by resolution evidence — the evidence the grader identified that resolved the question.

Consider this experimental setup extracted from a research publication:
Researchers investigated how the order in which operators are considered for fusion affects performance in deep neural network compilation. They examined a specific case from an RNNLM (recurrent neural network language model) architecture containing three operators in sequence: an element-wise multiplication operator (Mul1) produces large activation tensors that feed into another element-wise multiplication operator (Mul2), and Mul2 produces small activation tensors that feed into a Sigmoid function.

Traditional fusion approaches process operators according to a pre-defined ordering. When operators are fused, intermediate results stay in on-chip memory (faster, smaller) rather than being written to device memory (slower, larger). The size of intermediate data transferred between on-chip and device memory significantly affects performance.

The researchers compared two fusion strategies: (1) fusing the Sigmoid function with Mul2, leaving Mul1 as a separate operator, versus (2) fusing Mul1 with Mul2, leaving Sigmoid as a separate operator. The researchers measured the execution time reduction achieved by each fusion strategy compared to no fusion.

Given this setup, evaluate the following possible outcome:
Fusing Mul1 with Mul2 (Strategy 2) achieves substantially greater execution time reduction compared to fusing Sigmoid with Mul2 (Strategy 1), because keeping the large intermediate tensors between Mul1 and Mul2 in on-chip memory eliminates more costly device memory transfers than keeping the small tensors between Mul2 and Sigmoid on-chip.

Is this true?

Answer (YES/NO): YES